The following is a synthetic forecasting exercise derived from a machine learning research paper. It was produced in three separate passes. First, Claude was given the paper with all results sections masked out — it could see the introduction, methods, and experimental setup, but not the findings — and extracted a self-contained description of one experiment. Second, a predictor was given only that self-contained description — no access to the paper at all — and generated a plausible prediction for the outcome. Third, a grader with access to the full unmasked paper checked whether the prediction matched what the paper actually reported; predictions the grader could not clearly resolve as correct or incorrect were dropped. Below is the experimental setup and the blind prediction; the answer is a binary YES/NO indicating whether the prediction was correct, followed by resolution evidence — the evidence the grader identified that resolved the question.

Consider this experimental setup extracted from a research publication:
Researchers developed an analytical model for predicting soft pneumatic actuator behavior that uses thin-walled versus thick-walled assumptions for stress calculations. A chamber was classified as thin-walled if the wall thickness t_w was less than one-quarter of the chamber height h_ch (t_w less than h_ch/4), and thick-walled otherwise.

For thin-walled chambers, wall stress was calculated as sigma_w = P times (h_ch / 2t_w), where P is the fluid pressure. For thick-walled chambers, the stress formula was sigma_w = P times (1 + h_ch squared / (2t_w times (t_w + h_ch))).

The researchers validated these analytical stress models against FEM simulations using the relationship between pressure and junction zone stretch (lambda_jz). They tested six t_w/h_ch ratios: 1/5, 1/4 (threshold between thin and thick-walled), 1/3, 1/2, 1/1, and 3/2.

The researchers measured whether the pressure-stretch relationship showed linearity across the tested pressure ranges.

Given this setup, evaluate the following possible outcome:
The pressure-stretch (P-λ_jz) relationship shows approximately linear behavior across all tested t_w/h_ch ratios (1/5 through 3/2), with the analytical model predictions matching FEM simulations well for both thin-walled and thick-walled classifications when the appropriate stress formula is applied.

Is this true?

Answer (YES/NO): YES